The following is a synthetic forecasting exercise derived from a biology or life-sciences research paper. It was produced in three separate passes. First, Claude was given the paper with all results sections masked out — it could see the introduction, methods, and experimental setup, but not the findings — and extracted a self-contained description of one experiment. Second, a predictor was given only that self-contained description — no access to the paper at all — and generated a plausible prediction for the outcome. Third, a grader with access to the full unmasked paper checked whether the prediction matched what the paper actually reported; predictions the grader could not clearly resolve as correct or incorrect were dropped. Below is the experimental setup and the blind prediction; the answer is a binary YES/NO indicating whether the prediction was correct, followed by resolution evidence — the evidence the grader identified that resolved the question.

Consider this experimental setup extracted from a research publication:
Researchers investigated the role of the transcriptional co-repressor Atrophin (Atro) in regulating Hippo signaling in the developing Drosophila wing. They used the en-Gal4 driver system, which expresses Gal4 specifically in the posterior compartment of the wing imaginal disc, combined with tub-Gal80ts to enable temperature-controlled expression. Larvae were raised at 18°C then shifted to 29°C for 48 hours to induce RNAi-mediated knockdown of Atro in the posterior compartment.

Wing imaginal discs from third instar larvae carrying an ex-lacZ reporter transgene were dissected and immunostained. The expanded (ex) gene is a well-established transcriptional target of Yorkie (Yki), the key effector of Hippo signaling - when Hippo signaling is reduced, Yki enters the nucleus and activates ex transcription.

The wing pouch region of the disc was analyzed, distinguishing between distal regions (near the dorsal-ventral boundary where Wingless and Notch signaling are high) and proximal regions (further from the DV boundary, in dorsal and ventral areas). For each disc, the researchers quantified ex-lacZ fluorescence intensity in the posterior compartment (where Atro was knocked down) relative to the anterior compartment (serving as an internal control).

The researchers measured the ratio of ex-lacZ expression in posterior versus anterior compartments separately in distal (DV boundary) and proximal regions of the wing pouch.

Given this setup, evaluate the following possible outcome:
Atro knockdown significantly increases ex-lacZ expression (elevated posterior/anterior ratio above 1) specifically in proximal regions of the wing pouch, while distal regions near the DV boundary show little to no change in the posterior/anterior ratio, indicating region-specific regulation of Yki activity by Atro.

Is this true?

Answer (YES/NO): NO